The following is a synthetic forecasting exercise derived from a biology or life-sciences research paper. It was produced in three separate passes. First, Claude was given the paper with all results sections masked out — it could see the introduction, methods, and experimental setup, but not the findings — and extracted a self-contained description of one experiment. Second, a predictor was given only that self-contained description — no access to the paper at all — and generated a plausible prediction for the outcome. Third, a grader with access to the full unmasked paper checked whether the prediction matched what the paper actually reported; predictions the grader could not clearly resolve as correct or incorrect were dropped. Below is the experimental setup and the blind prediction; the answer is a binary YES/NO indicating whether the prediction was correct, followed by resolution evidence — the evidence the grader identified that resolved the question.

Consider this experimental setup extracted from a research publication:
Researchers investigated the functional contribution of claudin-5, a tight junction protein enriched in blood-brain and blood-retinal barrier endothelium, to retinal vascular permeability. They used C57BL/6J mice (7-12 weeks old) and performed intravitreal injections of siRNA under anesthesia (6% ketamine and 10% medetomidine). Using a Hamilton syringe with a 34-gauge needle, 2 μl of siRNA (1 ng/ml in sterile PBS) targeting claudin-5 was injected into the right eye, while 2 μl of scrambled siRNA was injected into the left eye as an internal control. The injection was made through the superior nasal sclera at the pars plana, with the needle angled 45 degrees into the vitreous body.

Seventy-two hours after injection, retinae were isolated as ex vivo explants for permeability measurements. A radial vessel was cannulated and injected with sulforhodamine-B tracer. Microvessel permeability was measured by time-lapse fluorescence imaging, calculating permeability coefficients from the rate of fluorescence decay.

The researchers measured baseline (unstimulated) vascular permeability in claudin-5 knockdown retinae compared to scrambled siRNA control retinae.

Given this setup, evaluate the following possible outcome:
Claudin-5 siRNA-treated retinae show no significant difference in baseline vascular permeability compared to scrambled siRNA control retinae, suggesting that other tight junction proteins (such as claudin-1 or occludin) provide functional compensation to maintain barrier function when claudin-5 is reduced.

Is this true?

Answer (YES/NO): NO